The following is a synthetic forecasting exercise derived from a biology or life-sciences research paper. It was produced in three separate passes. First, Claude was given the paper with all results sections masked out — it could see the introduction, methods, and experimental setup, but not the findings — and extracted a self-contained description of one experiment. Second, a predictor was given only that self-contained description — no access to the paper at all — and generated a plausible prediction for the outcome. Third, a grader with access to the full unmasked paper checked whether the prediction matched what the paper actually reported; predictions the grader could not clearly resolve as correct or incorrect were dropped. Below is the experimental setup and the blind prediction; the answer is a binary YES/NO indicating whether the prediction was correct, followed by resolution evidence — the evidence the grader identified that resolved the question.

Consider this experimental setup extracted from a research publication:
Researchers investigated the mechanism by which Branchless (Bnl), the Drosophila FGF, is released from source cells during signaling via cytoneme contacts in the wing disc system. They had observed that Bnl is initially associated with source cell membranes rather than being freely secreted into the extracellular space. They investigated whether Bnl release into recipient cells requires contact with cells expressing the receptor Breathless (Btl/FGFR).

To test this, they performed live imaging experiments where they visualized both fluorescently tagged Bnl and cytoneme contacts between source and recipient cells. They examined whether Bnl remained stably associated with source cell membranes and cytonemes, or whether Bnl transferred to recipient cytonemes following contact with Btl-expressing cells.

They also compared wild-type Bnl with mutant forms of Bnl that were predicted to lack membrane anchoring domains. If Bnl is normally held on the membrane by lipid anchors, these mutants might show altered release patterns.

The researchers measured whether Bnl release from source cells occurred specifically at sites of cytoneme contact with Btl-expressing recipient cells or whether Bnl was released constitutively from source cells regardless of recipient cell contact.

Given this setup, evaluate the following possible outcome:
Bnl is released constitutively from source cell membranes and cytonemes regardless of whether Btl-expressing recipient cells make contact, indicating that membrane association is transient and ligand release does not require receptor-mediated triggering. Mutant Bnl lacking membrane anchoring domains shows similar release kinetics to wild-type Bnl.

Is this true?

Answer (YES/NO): NO